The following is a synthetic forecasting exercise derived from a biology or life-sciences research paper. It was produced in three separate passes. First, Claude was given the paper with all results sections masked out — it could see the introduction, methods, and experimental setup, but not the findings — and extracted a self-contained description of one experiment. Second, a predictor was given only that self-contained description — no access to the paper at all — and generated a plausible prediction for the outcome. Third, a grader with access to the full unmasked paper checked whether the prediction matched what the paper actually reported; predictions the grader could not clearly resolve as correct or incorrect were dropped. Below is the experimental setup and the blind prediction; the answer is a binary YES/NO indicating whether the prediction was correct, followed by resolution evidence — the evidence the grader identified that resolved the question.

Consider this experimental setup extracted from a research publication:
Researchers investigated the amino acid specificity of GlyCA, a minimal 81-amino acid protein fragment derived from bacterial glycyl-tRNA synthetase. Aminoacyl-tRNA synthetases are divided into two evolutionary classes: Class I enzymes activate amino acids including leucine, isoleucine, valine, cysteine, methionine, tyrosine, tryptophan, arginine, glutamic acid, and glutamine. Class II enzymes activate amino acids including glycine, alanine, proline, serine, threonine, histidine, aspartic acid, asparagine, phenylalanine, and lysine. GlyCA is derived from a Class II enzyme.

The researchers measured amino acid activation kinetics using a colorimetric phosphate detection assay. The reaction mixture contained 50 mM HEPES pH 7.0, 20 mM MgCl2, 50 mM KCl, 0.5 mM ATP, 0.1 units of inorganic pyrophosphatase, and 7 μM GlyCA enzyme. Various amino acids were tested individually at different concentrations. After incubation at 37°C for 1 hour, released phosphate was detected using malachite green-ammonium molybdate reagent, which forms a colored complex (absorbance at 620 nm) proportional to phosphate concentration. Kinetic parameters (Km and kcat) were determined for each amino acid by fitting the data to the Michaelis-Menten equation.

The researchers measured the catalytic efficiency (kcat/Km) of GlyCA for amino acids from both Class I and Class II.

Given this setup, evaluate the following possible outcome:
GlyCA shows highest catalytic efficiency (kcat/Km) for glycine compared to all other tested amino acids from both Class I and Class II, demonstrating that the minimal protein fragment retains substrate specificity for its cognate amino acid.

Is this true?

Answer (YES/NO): YES